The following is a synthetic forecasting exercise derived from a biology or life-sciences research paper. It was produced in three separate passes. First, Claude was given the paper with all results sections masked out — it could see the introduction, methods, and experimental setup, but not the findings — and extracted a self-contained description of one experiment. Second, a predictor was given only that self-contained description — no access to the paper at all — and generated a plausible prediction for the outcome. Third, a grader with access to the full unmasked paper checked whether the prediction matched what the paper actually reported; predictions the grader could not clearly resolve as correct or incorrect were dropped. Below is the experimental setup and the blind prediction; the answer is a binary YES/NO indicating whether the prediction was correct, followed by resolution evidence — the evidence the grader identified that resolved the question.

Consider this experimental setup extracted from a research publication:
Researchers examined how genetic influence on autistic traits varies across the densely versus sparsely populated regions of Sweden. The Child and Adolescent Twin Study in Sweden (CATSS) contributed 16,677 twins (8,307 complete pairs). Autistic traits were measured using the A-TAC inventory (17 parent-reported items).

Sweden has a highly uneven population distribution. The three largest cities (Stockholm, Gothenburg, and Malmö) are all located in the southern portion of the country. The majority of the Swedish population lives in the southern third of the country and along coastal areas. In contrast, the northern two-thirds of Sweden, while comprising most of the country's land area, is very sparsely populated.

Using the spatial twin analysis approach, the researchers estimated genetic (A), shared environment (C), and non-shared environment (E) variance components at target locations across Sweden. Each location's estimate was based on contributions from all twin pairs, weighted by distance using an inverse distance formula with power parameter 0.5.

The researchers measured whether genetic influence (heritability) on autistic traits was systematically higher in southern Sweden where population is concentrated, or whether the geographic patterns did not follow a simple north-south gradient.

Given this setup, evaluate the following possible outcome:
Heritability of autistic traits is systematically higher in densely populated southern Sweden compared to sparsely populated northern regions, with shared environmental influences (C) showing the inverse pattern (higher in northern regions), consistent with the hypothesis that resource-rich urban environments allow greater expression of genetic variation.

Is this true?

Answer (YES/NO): NO